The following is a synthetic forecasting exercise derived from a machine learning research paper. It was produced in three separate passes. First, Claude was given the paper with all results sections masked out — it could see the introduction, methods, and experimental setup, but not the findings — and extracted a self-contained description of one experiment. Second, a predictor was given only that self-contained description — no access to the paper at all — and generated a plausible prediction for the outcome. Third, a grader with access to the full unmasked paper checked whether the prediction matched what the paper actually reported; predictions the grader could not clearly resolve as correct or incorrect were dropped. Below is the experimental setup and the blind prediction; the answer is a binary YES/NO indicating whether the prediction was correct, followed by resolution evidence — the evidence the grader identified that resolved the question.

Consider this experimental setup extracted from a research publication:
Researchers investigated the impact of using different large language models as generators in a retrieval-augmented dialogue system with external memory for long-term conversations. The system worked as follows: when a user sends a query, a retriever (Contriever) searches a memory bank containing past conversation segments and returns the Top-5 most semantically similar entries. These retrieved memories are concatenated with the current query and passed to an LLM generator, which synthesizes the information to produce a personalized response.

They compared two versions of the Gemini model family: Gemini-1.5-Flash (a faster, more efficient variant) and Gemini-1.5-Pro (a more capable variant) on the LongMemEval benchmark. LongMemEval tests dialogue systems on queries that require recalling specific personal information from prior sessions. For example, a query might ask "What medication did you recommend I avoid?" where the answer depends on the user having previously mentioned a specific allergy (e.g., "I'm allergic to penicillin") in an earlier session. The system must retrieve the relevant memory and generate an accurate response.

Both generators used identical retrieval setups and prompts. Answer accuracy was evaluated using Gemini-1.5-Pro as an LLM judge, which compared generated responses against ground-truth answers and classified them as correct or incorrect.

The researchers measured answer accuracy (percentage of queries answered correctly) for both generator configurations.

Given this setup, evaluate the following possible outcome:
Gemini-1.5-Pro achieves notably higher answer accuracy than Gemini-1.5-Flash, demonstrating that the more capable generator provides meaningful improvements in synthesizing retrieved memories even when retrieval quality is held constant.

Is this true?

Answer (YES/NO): NO